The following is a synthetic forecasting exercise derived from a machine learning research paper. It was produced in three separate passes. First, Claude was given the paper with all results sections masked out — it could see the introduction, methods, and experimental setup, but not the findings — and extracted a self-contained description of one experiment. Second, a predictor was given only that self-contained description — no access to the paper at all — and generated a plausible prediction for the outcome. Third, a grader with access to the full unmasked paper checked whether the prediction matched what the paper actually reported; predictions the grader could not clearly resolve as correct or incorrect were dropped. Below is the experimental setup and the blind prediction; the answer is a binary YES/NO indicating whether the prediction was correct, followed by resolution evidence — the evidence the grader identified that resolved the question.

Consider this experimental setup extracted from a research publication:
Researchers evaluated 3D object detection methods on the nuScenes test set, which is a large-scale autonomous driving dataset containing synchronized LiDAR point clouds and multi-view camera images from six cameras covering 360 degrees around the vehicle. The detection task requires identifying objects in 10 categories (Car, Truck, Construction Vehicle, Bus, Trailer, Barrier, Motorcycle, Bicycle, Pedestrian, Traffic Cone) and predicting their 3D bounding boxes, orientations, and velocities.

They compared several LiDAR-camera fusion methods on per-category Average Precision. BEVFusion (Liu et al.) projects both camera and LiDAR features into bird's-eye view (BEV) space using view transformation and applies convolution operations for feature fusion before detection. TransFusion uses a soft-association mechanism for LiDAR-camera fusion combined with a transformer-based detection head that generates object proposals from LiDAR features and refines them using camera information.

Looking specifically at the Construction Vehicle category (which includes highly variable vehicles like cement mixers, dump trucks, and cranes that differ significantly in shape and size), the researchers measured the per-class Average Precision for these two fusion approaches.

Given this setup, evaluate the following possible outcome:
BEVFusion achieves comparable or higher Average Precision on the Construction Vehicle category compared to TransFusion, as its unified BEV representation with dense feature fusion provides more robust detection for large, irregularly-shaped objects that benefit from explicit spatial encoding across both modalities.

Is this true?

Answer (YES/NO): YES